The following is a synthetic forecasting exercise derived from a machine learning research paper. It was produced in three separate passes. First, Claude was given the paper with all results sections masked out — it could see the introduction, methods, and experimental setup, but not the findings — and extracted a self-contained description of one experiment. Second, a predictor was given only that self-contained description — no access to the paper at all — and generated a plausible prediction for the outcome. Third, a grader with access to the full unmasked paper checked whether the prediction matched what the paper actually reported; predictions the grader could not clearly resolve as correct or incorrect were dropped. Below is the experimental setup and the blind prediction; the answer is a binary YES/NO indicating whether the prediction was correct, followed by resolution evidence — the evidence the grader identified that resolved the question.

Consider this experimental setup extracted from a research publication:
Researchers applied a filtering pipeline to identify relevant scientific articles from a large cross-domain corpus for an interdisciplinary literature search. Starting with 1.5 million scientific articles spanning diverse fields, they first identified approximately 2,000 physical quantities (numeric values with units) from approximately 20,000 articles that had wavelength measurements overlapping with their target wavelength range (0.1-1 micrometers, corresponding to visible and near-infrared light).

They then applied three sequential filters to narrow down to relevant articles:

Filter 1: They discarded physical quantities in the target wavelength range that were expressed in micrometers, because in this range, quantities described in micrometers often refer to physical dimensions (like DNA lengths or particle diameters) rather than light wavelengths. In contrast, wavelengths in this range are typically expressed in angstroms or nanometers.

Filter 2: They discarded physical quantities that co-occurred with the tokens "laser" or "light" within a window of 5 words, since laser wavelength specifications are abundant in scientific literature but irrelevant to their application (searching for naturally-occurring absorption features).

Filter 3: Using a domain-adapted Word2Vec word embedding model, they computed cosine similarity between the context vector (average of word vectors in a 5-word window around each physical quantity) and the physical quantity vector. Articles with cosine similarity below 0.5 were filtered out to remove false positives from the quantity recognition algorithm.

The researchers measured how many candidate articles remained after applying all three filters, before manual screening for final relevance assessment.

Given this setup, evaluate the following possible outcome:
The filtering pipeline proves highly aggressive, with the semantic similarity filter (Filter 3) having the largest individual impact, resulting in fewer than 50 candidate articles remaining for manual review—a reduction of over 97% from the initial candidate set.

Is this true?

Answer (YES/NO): NO